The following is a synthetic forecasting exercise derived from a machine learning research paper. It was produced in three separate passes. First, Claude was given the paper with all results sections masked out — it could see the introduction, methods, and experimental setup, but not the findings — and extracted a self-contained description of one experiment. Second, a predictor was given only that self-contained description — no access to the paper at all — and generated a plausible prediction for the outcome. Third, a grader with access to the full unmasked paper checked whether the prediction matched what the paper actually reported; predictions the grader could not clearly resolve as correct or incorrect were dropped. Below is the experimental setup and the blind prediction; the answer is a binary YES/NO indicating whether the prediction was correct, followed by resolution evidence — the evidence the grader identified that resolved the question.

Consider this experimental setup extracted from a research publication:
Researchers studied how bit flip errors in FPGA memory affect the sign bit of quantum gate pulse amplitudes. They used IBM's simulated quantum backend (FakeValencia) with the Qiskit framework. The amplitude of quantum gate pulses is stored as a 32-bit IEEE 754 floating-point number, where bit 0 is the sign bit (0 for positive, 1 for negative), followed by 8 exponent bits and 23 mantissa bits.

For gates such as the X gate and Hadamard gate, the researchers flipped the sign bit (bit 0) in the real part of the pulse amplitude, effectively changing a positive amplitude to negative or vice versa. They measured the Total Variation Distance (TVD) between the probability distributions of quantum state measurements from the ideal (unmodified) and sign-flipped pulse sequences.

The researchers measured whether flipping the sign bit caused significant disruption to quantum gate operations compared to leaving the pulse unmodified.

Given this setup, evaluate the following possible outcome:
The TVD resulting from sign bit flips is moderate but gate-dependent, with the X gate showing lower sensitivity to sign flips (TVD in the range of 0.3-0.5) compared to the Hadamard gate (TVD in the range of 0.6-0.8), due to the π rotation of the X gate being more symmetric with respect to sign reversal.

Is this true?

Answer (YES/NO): NO